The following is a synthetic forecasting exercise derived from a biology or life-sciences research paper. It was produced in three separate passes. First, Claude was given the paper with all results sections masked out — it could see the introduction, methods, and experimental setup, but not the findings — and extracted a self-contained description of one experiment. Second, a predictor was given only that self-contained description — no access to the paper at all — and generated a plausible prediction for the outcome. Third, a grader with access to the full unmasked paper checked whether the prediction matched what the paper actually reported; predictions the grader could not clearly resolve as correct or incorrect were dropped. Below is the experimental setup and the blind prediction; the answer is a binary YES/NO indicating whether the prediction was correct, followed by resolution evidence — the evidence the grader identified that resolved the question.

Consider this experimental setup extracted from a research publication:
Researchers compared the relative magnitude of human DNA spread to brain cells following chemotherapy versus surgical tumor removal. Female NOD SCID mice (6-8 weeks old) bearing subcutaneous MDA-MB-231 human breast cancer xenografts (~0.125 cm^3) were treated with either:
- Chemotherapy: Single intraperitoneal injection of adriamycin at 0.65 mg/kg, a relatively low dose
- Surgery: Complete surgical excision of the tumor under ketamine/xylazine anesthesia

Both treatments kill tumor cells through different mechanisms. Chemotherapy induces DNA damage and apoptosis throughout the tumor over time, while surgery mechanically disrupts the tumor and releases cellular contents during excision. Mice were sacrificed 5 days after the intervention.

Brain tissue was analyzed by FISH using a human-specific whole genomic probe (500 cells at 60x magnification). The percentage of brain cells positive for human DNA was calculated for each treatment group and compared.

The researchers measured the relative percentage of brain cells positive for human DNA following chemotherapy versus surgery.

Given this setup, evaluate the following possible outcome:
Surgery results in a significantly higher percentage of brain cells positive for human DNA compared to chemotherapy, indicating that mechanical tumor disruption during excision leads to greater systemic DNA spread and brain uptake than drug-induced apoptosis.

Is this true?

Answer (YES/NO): NO